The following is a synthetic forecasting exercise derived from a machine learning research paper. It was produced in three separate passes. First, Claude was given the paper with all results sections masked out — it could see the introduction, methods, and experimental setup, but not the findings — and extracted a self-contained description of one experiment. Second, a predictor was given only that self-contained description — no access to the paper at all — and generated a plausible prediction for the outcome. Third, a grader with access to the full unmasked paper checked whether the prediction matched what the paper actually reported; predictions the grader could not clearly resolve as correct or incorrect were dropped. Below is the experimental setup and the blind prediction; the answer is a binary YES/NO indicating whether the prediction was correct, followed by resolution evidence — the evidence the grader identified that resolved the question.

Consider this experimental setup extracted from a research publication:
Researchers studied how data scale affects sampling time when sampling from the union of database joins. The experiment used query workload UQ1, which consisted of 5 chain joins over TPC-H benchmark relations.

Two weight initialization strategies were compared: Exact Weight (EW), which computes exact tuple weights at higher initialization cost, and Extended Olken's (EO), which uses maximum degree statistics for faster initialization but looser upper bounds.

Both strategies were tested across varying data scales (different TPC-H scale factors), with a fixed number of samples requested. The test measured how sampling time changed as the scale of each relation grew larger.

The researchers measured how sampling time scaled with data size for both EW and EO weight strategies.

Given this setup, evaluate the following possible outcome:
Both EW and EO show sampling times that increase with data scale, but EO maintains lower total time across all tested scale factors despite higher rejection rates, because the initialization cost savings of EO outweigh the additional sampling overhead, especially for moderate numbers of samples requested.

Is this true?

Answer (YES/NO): NO